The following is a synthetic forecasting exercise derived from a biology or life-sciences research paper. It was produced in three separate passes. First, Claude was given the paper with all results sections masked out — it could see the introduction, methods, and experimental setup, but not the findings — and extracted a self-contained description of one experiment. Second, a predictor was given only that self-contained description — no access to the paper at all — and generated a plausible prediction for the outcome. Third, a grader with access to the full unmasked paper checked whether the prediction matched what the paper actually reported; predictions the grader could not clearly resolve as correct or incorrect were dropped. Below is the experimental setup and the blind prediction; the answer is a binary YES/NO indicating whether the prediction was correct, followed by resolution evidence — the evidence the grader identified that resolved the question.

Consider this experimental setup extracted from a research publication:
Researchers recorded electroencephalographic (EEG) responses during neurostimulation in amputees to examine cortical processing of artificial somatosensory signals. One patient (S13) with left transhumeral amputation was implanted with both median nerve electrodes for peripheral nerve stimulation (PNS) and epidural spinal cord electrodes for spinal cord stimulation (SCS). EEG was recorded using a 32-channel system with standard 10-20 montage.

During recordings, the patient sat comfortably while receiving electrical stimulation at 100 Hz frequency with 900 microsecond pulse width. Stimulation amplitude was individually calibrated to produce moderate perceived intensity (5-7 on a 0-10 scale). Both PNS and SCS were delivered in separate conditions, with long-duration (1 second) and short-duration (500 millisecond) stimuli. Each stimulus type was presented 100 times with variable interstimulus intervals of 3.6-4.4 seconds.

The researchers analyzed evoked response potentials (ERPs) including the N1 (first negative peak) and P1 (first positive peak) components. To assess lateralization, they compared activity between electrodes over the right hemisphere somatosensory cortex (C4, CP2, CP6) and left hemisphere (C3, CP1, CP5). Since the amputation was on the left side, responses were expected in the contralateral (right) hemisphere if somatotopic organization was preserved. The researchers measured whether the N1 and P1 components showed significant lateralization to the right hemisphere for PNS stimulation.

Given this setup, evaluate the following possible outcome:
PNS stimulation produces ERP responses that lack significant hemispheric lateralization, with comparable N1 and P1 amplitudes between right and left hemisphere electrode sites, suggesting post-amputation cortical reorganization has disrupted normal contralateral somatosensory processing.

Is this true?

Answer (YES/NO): NO